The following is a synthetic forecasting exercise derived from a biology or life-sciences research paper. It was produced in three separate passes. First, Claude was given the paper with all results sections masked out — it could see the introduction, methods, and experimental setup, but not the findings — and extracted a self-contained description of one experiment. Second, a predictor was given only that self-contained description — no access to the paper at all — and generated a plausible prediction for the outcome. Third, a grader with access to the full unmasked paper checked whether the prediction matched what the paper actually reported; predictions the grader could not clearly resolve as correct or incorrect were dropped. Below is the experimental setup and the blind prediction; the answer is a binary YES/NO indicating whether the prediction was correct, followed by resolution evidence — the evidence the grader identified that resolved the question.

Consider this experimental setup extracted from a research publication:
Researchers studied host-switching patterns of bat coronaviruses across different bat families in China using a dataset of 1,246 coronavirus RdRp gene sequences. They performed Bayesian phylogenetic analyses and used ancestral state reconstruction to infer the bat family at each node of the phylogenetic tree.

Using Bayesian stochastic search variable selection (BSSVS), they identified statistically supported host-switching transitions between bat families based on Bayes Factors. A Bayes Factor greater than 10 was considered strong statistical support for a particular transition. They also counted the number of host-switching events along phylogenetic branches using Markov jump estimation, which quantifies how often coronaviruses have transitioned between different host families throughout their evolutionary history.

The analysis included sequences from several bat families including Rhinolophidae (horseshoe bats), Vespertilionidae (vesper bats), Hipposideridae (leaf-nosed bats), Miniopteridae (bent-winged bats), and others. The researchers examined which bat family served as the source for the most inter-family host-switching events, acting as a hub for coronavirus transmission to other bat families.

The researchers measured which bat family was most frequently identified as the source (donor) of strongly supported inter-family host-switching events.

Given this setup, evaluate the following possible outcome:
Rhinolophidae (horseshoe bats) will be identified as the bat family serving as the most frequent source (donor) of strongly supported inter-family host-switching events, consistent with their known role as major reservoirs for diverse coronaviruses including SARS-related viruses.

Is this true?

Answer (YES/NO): NO